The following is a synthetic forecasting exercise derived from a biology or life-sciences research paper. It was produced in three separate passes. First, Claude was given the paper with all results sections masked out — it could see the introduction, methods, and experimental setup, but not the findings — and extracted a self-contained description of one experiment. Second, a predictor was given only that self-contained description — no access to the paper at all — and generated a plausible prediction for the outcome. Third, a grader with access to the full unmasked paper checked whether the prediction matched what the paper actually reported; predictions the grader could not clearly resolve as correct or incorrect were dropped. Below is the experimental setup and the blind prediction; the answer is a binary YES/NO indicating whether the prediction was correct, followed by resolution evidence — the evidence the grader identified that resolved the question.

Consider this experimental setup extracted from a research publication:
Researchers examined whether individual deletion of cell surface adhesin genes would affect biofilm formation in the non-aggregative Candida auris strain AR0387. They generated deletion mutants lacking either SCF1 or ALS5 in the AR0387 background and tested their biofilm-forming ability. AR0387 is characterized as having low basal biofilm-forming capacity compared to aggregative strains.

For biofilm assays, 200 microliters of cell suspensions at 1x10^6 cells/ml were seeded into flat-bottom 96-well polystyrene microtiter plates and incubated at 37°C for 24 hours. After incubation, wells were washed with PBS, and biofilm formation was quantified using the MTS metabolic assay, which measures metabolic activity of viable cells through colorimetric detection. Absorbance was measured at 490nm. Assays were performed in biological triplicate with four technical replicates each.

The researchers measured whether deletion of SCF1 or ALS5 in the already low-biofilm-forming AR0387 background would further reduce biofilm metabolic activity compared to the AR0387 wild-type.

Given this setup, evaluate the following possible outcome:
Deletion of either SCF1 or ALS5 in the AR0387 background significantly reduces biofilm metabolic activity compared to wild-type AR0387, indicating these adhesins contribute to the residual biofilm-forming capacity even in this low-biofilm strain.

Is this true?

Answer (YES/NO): NO